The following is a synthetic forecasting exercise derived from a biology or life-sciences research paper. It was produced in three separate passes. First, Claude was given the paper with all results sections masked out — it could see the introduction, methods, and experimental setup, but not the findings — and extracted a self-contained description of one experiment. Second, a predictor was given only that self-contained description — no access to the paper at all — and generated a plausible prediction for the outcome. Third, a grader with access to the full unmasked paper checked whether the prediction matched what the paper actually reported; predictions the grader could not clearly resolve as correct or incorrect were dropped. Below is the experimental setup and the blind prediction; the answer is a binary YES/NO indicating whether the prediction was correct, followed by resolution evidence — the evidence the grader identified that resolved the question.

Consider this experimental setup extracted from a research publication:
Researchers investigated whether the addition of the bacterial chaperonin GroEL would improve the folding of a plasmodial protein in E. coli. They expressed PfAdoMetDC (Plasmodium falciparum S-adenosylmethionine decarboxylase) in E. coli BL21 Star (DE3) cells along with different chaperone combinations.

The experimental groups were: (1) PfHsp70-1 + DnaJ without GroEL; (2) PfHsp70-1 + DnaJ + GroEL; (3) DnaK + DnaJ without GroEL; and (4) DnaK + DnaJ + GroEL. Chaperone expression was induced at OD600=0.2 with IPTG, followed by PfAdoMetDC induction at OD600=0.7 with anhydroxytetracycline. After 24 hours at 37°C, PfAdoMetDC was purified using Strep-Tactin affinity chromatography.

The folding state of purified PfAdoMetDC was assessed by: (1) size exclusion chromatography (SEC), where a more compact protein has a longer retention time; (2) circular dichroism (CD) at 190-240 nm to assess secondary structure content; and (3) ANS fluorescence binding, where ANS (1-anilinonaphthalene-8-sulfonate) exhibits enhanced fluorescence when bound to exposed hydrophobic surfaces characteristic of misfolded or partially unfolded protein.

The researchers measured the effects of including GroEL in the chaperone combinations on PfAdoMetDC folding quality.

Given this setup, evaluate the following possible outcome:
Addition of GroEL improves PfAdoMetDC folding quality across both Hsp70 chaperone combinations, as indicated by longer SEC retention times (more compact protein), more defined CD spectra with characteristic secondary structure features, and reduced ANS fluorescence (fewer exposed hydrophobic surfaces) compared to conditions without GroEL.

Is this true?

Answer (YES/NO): NO